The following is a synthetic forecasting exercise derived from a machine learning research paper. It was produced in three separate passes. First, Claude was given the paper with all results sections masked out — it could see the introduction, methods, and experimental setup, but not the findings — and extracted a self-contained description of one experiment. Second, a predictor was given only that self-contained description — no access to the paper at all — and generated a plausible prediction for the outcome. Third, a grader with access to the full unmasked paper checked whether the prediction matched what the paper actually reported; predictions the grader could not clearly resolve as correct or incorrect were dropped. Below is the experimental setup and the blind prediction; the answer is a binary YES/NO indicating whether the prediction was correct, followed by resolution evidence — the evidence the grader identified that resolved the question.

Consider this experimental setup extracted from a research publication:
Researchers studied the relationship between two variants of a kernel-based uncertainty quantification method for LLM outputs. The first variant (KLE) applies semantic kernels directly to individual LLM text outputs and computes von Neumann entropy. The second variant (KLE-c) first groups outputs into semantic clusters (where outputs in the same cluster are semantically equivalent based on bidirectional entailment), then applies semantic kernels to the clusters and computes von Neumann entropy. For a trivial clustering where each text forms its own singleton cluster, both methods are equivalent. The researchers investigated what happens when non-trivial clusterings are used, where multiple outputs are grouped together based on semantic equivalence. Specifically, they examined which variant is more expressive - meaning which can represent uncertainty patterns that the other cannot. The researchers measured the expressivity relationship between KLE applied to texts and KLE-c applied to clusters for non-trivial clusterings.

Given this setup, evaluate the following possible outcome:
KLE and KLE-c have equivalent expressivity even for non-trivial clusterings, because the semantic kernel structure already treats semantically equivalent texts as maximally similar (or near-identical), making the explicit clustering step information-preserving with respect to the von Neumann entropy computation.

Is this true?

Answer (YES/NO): NO